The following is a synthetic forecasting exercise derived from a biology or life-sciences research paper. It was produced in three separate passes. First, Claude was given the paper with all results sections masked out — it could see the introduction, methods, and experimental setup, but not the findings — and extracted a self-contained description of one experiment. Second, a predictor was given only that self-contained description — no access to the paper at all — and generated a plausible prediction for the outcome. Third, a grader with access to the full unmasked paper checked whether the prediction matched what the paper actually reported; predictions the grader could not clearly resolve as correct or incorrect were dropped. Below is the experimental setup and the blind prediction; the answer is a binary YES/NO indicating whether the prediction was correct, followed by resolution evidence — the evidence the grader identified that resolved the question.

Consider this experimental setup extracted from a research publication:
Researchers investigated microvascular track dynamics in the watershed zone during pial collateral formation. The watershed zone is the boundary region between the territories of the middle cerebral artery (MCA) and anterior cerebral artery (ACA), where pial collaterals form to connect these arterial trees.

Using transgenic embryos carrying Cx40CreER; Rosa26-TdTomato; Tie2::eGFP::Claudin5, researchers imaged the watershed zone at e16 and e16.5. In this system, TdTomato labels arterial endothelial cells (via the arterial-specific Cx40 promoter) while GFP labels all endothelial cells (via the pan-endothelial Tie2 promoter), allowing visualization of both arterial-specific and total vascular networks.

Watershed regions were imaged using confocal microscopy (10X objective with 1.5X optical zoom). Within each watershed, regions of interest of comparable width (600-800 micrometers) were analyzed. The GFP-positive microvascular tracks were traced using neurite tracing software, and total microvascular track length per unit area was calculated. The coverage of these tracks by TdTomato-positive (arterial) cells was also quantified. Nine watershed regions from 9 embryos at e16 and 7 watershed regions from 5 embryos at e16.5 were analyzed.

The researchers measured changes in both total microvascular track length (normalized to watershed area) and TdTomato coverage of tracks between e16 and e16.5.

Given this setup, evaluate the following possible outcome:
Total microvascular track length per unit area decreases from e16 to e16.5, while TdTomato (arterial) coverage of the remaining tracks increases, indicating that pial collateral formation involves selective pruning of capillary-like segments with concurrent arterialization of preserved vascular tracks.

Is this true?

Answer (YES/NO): NO